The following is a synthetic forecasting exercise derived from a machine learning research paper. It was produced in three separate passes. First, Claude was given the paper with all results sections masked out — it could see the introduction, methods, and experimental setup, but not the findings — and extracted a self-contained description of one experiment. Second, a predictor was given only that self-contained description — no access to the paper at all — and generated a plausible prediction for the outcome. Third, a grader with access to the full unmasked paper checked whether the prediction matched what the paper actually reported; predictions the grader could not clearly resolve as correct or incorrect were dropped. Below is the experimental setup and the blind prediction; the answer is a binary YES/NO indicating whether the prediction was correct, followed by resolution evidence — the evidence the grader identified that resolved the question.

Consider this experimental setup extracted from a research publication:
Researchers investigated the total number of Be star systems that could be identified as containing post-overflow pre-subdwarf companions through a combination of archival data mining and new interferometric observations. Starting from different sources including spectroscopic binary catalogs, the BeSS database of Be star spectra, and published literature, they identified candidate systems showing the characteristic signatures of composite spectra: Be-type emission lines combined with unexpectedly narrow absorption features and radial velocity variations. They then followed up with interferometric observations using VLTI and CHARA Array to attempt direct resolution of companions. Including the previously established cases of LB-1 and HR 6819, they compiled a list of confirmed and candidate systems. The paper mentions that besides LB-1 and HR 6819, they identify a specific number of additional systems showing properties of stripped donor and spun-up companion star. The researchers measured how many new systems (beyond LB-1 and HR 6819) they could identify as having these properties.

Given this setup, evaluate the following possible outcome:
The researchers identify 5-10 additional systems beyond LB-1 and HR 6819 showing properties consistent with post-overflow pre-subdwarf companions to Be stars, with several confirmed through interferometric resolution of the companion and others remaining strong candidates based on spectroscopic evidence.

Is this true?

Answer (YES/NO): YES